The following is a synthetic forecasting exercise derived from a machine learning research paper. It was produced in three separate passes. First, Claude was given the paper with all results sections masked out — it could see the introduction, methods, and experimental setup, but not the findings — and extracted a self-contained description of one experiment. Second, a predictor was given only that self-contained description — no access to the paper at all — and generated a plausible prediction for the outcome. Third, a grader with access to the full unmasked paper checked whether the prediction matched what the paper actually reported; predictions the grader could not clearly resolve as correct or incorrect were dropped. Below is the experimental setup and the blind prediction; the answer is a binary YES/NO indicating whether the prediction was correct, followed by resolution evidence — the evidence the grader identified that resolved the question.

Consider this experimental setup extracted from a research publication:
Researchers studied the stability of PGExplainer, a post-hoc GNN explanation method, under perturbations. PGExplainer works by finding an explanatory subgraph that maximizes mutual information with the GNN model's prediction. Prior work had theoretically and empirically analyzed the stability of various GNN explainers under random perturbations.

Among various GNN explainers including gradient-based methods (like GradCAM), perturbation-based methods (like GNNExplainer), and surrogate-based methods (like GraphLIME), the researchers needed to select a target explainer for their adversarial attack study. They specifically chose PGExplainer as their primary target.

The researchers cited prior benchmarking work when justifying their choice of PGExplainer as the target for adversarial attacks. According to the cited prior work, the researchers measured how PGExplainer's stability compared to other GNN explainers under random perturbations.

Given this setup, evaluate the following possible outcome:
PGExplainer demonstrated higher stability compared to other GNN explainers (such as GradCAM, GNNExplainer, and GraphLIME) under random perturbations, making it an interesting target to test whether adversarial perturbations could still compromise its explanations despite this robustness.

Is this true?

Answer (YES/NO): YES